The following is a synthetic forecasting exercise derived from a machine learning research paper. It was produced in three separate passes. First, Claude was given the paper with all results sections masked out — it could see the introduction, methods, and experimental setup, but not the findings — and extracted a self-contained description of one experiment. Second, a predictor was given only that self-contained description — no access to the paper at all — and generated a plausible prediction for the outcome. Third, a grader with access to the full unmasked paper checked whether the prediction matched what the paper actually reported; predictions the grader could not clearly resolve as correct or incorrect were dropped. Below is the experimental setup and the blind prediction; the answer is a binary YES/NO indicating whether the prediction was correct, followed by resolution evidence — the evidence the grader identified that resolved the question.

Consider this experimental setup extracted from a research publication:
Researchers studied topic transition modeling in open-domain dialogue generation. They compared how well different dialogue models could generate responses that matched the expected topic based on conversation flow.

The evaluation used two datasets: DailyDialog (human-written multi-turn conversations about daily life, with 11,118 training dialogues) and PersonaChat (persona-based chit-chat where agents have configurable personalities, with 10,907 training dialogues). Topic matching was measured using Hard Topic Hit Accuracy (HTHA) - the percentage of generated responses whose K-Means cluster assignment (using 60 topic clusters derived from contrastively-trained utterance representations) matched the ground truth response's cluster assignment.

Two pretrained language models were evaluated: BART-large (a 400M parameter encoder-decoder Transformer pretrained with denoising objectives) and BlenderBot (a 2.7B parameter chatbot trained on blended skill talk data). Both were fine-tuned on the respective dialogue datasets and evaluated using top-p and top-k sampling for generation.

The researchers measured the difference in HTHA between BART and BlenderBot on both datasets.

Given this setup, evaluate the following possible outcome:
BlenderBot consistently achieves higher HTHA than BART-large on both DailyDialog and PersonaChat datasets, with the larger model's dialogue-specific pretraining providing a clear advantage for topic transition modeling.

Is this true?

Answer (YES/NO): YES